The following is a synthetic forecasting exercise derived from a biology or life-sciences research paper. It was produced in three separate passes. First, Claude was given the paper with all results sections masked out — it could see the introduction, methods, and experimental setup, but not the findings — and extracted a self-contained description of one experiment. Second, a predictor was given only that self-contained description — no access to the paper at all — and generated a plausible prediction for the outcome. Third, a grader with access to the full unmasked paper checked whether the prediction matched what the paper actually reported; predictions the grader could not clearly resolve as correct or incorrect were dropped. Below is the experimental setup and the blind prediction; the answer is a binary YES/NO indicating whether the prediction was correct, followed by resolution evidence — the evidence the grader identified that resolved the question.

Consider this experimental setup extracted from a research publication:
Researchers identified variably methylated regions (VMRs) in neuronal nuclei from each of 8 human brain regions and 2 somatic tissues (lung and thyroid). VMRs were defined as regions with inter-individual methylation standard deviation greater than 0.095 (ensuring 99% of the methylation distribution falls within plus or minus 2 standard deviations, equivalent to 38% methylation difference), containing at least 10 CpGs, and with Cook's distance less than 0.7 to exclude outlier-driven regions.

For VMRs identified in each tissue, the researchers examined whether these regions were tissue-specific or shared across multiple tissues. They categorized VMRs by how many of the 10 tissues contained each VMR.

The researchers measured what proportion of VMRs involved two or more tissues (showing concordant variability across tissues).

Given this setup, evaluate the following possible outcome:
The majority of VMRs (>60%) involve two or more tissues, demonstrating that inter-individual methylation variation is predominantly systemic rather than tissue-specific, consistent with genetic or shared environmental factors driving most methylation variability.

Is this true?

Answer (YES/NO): YES